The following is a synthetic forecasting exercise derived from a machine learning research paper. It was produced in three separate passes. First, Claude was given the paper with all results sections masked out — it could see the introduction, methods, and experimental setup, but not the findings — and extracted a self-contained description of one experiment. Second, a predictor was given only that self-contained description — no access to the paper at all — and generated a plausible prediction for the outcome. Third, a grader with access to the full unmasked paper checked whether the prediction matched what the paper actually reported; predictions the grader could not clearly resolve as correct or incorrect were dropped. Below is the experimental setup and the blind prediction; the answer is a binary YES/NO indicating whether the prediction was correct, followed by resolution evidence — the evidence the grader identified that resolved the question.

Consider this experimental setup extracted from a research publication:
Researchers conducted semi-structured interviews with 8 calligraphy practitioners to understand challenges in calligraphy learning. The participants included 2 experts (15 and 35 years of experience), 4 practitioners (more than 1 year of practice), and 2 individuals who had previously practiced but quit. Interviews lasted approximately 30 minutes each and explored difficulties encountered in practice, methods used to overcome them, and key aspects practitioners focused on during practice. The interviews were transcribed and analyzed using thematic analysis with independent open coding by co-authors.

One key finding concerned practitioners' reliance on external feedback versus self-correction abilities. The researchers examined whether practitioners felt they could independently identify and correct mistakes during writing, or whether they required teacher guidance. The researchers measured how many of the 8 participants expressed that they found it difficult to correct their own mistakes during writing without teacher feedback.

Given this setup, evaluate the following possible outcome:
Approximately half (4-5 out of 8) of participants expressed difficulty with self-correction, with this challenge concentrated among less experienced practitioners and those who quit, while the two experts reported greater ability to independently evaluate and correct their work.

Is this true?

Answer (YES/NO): NO